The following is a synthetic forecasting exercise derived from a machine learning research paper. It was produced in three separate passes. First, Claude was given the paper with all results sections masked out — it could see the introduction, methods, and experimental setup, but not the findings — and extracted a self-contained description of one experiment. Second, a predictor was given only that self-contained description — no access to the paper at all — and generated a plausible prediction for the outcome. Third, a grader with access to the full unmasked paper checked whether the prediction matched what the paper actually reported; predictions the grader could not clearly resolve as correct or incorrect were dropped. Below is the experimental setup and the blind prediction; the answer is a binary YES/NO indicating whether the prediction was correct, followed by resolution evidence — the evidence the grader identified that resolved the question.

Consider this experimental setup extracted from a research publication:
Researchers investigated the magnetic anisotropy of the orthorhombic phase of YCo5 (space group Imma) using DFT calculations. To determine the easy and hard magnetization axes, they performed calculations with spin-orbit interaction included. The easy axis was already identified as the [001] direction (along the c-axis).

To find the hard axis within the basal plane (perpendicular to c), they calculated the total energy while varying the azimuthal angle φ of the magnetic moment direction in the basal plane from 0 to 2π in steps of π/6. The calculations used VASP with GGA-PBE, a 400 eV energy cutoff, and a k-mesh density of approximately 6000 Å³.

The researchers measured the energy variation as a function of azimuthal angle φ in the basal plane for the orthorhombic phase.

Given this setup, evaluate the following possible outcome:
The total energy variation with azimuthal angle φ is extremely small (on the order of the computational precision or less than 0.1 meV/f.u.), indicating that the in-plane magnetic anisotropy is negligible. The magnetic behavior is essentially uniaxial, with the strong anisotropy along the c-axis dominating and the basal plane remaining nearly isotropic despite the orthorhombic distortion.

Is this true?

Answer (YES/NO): NO